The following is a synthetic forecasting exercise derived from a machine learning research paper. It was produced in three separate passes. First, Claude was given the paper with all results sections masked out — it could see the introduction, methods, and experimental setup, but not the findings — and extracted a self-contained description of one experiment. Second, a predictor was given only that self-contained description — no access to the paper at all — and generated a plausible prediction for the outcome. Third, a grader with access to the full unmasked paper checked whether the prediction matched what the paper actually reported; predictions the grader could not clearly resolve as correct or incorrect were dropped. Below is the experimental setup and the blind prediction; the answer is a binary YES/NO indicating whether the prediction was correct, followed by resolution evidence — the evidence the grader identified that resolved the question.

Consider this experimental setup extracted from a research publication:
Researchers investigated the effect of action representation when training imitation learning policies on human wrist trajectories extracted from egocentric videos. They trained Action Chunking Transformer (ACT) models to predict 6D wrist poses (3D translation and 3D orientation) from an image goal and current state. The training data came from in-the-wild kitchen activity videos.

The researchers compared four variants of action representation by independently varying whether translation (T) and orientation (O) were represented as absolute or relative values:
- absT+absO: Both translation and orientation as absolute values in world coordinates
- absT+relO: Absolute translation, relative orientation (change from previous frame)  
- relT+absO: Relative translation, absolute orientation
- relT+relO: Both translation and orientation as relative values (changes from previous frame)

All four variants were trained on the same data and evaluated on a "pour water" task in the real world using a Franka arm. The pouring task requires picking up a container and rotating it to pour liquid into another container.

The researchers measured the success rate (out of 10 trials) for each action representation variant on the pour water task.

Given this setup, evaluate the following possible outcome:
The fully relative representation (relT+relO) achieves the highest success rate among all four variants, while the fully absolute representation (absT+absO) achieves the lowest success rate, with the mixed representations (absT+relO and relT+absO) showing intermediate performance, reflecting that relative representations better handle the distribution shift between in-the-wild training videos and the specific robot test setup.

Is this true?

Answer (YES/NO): YES